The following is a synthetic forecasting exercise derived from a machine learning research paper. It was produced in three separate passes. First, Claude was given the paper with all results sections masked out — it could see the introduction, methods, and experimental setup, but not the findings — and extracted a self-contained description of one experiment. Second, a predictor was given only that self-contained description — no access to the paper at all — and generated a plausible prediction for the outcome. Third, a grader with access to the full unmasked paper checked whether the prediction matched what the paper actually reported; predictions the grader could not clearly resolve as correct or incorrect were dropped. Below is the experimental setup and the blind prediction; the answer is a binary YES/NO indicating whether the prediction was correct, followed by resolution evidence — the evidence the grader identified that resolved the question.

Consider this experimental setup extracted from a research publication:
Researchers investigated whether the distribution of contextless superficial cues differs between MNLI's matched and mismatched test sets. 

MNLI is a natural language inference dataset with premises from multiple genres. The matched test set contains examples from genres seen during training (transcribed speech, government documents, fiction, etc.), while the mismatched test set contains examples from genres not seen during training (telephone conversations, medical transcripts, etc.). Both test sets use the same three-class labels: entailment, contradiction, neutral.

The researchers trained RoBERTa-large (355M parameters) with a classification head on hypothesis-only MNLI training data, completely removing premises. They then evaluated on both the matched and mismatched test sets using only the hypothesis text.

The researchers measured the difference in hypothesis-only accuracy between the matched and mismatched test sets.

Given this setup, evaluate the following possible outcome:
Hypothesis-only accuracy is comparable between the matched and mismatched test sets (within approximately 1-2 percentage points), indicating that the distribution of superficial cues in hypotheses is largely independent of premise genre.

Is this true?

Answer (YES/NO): YES